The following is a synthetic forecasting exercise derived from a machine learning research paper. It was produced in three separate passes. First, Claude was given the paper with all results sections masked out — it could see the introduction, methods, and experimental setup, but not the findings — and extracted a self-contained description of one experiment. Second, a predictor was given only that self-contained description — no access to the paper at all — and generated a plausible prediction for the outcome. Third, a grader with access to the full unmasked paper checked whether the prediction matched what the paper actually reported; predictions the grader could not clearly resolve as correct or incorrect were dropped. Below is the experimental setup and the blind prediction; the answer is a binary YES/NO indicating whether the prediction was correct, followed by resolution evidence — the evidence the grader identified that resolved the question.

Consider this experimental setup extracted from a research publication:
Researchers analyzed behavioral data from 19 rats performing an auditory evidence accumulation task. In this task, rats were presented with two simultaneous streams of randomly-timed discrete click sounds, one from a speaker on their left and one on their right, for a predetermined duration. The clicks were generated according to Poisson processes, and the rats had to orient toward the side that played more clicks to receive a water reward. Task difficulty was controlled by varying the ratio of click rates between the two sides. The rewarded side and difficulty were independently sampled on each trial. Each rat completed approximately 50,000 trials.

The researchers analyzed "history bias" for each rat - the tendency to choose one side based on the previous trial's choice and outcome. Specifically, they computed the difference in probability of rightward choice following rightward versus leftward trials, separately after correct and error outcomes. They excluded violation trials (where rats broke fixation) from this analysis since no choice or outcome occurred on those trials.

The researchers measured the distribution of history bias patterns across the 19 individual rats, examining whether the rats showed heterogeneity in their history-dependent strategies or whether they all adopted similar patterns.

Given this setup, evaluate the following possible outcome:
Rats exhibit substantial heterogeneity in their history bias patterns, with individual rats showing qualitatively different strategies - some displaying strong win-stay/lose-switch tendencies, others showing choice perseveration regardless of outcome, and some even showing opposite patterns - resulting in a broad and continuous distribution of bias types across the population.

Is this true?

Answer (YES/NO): NO